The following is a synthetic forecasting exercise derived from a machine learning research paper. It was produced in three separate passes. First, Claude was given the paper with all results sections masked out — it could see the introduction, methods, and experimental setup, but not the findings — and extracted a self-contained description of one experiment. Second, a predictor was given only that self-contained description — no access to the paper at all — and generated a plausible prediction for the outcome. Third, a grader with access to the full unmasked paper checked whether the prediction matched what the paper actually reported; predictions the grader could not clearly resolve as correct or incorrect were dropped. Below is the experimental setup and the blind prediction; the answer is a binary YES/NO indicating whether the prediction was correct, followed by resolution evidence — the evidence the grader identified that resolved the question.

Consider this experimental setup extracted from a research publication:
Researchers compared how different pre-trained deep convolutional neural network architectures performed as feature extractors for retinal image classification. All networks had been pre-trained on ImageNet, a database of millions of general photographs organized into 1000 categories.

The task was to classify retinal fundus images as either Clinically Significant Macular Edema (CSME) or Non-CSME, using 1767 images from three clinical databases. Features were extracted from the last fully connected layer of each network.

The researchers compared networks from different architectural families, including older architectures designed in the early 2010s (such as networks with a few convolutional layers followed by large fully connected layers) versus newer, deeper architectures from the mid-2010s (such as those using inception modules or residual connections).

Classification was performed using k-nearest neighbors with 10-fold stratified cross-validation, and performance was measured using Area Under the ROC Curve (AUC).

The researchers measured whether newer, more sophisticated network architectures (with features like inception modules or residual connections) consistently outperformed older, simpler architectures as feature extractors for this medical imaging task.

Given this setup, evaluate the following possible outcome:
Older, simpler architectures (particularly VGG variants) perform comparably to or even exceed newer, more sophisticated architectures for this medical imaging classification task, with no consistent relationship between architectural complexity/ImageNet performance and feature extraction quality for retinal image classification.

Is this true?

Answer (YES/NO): NO